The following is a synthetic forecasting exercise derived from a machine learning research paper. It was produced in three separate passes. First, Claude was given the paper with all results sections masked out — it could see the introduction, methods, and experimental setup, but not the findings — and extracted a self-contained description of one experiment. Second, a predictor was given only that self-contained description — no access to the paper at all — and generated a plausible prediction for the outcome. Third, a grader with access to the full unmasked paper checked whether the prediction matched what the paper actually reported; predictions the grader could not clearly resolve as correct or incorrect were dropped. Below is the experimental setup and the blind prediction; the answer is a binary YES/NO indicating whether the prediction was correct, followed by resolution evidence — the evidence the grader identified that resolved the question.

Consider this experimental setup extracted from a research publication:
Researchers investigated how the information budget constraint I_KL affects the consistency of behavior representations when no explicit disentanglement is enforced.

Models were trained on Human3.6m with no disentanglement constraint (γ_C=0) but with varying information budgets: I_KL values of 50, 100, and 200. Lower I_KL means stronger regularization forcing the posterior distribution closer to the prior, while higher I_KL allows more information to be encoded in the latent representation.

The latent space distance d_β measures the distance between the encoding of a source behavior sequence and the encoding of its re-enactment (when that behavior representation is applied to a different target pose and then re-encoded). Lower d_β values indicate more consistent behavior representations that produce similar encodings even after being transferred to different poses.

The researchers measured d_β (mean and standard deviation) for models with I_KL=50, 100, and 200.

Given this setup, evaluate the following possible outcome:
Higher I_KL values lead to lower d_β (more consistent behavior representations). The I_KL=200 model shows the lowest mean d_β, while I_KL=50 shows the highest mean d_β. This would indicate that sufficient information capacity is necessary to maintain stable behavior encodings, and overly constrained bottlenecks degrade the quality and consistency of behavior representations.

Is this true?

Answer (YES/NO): NO